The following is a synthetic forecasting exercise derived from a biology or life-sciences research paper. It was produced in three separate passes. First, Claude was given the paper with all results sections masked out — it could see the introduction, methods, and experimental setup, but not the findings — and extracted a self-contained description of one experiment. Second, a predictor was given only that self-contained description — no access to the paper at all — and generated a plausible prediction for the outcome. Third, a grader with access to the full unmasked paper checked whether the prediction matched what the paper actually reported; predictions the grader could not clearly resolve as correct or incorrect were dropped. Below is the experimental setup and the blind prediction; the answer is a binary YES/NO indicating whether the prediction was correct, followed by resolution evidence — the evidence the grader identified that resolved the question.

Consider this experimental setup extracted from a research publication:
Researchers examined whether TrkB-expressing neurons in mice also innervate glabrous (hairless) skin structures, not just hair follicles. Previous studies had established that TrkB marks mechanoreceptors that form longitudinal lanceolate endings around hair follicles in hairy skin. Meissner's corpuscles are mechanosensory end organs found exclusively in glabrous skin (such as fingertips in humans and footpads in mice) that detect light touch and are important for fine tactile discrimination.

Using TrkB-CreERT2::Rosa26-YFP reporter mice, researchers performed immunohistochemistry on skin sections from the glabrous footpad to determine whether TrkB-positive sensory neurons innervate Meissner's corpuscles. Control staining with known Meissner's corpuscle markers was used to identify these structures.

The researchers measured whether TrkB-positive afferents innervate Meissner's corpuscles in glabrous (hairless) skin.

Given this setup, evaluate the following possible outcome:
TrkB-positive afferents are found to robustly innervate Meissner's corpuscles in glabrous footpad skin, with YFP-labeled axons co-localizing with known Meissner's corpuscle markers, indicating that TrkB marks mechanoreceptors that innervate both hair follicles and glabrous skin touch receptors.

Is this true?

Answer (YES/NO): YES